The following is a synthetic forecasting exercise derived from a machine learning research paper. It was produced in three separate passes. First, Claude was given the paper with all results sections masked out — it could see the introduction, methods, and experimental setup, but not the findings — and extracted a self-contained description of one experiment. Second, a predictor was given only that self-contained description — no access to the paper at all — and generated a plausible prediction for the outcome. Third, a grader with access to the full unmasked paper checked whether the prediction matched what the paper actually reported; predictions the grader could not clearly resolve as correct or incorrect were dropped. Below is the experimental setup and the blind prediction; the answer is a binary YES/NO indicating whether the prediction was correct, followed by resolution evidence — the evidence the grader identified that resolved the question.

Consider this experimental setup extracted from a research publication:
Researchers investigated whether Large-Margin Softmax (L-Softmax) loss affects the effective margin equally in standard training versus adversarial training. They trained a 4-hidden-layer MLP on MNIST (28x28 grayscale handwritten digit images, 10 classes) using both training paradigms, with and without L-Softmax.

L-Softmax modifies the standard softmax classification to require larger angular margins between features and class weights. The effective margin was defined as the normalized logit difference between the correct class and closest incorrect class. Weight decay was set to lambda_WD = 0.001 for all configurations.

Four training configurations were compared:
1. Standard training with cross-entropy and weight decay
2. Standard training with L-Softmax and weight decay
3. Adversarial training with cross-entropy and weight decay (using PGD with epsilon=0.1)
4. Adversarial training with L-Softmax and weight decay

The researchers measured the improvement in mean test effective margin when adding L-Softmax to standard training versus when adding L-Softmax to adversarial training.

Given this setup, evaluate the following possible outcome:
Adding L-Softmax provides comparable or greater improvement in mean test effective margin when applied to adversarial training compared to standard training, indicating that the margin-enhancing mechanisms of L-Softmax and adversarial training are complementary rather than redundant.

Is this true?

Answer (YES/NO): NO